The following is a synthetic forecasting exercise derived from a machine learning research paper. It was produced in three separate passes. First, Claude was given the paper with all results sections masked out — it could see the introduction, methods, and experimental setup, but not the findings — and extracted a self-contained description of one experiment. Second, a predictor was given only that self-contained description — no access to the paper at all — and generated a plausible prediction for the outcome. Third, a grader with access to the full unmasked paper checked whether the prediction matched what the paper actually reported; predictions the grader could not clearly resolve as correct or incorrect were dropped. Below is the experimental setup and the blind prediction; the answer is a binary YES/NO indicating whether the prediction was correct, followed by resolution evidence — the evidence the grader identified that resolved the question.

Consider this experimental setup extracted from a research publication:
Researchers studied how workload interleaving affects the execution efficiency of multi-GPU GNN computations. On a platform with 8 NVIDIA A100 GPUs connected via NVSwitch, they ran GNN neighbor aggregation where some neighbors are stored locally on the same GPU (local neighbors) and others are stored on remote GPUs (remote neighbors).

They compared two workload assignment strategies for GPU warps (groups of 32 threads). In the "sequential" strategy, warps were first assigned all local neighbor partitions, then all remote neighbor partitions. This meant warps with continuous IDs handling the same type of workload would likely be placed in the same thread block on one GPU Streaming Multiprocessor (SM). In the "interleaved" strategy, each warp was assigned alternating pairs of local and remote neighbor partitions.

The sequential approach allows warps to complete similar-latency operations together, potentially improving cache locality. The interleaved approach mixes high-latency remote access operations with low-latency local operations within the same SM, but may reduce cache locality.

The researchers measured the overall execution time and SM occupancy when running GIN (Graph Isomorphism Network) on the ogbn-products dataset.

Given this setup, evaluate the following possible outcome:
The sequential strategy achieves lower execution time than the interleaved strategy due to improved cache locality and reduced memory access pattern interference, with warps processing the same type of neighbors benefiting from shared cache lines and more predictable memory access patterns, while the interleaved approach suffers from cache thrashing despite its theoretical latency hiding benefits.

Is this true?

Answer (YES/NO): NO